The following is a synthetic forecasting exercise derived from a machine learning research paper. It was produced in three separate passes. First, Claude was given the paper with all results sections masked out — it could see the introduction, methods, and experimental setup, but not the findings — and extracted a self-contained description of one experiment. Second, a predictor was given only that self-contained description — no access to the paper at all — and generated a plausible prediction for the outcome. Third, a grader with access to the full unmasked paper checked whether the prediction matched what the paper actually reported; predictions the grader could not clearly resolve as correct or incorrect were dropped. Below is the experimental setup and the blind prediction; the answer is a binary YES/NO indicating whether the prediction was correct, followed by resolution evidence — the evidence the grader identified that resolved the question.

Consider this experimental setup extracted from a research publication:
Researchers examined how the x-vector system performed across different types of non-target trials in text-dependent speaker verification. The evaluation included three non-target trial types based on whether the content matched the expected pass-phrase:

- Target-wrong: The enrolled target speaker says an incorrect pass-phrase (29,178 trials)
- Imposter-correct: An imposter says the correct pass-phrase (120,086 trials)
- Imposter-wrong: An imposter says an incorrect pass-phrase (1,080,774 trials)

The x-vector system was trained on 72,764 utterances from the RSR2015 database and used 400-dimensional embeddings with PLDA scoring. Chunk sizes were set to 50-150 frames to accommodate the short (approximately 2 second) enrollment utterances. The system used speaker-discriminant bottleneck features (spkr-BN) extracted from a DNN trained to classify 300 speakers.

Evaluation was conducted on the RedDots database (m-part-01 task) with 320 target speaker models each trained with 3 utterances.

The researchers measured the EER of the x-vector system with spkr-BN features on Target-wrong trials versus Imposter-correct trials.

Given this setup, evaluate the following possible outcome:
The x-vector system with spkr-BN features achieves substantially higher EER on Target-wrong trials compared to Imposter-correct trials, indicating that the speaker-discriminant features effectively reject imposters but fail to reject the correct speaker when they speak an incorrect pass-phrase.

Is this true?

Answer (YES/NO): NO